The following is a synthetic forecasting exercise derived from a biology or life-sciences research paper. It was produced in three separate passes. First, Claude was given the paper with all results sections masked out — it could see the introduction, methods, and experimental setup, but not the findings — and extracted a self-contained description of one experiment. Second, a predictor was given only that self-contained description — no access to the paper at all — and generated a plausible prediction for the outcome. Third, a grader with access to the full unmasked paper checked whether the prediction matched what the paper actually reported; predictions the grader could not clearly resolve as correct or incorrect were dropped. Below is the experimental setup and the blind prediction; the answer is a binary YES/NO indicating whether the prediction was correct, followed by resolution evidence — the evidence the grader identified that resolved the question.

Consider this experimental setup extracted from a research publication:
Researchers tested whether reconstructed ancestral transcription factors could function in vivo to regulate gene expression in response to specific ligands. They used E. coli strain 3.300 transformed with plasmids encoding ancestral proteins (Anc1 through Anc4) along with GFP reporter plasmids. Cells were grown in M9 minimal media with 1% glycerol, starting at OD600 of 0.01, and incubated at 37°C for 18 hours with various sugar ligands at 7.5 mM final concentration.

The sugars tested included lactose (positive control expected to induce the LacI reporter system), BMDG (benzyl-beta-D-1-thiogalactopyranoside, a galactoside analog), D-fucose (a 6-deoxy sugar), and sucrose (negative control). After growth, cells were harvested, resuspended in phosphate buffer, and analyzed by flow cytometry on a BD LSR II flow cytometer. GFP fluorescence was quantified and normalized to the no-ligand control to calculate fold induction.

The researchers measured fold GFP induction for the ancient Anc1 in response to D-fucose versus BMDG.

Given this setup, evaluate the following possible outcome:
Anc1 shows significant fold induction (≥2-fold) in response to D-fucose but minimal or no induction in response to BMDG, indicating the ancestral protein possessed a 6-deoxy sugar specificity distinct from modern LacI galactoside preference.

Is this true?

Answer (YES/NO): YES